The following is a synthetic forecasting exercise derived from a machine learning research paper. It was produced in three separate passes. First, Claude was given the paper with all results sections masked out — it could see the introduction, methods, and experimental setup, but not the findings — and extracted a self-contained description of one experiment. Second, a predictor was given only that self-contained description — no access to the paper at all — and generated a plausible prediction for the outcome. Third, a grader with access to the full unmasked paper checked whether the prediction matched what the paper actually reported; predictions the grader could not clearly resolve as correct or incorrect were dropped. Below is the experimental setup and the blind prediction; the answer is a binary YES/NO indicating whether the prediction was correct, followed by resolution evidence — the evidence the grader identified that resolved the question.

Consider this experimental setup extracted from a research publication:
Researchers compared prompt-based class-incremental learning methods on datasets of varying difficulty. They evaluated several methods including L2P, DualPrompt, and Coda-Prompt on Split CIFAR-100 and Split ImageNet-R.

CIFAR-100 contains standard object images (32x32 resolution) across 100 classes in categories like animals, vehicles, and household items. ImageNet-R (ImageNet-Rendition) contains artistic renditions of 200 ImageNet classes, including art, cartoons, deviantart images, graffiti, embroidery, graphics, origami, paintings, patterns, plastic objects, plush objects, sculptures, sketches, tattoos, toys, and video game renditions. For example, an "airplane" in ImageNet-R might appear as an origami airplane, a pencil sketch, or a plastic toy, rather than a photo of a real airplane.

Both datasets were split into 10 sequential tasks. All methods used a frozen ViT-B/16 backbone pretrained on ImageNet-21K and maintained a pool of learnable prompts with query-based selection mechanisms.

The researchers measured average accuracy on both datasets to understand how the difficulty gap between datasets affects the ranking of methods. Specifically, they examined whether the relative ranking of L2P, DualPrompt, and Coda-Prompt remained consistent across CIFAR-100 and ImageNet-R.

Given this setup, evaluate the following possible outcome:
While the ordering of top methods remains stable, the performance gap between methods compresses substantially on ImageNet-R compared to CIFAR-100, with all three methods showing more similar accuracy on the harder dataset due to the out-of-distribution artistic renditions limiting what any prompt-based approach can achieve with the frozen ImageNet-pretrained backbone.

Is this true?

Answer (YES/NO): NO